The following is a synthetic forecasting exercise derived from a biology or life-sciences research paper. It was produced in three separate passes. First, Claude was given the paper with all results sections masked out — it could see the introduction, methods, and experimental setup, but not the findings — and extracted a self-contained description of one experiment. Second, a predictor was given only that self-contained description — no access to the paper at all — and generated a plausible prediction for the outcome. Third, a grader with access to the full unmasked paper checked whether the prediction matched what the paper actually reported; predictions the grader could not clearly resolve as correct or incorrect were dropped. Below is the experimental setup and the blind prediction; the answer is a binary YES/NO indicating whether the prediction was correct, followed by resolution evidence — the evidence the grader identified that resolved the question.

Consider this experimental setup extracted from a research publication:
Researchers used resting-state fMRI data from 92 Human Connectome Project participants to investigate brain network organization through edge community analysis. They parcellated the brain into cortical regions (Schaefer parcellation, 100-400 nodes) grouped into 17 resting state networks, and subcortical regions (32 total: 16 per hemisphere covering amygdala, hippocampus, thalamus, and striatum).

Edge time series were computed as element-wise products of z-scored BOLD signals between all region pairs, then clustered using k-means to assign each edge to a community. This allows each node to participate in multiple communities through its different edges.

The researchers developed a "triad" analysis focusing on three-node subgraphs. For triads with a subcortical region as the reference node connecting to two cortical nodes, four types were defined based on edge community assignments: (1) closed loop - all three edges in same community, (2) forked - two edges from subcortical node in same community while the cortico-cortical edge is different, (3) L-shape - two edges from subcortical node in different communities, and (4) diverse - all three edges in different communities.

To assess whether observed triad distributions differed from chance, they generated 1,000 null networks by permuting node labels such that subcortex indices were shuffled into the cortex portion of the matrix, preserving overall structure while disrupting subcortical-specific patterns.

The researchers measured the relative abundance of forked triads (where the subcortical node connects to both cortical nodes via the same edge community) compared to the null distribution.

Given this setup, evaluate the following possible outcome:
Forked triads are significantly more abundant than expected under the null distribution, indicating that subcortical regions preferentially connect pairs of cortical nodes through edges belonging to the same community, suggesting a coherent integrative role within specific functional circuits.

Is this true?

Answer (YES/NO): YES